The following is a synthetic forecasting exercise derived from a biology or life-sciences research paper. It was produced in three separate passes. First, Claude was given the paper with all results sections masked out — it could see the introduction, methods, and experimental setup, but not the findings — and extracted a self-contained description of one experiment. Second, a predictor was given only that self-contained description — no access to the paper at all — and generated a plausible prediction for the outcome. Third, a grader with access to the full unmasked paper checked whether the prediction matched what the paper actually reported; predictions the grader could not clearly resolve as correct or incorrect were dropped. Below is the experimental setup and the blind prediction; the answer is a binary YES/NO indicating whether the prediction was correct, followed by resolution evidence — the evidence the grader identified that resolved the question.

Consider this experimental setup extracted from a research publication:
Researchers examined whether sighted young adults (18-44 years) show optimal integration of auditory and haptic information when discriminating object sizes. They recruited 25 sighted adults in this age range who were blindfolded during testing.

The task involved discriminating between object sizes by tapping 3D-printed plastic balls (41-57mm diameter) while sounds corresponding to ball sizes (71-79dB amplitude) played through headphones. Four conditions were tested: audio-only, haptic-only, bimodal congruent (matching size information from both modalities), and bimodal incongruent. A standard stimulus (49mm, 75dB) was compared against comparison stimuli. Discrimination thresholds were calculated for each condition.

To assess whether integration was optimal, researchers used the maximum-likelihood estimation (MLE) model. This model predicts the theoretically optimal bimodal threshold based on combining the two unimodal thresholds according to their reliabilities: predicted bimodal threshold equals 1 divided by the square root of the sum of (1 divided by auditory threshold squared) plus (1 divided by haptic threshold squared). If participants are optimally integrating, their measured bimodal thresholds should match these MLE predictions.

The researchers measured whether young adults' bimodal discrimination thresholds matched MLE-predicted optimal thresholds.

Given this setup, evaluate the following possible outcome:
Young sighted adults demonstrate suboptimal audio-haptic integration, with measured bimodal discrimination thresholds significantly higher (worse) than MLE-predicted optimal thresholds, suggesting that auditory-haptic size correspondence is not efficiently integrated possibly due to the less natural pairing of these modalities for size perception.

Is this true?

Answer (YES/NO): NO